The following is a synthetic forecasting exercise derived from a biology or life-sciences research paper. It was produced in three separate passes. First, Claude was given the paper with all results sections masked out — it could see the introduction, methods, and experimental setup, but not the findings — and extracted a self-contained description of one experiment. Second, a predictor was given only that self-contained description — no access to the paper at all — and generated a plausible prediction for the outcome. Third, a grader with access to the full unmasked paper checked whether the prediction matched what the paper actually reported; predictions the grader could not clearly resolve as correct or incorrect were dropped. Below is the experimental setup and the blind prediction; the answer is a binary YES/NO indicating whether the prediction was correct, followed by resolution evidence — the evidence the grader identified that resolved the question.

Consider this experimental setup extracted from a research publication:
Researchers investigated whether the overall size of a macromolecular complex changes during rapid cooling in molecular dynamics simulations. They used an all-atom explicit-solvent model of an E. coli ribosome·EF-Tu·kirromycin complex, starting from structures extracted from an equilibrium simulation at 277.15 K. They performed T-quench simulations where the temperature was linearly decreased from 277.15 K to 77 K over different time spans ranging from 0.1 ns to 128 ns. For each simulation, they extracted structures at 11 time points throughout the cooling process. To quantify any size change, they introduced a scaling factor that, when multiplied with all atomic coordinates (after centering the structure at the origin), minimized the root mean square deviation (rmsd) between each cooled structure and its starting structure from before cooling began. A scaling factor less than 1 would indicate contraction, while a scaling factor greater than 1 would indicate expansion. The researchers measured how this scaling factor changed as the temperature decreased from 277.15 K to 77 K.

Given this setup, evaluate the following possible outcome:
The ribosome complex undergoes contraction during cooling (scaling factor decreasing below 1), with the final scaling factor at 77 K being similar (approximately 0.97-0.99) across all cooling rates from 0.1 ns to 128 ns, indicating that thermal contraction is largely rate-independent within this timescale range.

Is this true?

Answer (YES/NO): YES